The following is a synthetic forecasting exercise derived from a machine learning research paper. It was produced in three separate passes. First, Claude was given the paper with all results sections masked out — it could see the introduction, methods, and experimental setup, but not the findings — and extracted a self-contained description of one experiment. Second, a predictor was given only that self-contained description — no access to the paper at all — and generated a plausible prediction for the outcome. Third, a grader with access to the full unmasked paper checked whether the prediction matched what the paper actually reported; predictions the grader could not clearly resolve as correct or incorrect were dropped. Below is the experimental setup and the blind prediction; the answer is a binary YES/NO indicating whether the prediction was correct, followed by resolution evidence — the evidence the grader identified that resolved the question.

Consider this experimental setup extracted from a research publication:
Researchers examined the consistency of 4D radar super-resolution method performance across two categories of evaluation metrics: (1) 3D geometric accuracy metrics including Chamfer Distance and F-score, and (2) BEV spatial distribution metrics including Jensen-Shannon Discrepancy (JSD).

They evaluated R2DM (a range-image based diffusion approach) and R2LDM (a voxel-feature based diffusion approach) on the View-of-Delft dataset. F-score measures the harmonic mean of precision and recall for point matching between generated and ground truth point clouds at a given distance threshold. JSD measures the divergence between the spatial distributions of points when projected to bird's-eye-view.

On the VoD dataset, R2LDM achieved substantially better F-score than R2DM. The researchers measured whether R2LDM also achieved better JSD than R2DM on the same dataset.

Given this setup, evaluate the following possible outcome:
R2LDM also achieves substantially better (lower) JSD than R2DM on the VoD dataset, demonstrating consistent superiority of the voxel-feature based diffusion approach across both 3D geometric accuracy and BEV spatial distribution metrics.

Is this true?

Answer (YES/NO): NO